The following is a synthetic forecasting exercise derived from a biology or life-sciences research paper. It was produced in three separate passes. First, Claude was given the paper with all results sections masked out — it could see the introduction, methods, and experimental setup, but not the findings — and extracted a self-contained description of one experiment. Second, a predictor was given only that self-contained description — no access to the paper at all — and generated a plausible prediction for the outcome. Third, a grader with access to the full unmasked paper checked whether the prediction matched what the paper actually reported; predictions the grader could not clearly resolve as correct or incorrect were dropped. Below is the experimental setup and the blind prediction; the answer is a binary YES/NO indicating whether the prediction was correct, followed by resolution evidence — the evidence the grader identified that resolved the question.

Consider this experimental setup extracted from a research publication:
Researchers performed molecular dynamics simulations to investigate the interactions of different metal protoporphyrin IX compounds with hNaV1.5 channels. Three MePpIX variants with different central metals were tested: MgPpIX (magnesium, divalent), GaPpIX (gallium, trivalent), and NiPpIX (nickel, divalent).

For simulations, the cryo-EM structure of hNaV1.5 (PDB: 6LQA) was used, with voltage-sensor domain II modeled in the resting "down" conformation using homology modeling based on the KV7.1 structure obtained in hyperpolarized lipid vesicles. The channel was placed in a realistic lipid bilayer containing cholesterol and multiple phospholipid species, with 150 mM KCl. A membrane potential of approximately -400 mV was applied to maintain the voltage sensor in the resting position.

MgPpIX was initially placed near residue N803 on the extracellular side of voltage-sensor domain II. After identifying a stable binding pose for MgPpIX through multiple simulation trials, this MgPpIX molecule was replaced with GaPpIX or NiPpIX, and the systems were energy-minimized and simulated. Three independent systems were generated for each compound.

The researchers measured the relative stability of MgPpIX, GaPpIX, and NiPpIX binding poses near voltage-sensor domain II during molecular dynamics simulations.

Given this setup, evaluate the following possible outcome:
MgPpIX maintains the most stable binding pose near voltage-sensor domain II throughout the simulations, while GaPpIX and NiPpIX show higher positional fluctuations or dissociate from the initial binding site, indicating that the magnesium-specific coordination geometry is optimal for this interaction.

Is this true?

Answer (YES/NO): NO